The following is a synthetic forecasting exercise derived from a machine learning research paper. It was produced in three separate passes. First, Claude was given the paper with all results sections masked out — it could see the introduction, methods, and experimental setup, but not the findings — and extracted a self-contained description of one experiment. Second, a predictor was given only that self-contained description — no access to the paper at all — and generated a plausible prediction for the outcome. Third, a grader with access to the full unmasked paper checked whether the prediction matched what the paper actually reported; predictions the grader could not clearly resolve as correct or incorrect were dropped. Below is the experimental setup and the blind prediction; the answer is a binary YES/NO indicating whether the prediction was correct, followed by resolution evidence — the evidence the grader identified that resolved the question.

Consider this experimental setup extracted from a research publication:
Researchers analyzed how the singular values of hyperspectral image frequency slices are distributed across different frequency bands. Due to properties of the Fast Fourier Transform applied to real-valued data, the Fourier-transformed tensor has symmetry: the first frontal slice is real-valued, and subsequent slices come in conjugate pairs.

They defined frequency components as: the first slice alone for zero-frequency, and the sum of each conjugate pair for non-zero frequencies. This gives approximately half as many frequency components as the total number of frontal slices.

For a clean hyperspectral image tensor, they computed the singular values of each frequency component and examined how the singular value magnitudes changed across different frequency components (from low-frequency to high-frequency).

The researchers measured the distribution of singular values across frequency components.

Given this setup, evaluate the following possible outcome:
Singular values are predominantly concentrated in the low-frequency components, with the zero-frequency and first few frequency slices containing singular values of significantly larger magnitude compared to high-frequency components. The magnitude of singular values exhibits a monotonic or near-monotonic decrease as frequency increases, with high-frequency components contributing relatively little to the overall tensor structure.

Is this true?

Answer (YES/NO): YES